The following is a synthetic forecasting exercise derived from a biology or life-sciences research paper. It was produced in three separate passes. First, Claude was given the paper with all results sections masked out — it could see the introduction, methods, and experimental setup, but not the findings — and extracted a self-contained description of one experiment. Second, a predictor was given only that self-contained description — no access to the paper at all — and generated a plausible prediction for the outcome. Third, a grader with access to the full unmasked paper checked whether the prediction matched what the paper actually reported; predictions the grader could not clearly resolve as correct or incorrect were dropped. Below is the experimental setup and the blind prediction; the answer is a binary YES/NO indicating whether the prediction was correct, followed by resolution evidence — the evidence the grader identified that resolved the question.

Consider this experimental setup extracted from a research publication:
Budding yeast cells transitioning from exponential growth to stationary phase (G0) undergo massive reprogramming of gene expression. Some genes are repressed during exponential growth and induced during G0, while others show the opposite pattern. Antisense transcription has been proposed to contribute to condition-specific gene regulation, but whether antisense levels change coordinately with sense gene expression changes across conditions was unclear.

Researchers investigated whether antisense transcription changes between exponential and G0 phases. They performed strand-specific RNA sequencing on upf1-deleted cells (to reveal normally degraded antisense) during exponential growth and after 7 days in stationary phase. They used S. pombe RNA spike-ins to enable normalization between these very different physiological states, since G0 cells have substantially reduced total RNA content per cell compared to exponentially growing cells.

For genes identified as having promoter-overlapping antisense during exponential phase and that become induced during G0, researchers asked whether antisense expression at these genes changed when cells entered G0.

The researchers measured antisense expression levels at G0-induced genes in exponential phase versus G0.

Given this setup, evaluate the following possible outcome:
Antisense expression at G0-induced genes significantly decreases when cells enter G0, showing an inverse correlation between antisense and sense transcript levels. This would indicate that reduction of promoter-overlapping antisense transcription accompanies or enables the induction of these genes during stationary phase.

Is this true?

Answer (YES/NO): NO